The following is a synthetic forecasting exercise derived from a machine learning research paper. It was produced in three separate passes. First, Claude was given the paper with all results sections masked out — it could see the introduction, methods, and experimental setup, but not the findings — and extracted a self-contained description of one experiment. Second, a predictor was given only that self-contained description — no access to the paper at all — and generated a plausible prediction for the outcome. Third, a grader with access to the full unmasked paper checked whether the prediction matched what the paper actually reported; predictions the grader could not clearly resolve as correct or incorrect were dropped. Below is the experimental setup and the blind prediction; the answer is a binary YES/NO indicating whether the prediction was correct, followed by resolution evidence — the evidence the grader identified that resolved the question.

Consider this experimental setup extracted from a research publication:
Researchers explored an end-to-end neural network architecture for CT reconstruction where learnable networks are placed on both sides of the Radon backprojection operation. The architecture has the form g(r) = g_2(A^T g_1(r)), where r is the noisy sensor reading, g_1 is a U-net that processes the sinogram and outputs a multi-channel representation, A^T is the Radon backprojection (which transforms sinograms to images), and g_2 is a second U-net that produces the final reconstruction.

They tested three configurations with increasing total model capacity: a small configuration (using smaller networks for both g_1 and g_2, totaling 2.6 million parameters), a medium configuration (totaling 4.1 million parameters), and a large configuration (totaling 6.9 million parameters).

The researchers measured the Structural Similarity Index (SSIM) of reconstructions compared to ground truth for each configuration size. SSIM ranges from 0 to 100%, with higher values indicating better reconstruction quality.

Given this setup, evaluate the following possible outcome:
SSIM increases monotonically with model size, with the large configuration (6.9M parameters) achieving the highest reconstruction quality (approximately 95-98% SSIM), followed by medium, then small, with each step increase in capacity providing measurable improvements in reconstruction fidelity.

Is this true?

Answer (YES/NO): NO